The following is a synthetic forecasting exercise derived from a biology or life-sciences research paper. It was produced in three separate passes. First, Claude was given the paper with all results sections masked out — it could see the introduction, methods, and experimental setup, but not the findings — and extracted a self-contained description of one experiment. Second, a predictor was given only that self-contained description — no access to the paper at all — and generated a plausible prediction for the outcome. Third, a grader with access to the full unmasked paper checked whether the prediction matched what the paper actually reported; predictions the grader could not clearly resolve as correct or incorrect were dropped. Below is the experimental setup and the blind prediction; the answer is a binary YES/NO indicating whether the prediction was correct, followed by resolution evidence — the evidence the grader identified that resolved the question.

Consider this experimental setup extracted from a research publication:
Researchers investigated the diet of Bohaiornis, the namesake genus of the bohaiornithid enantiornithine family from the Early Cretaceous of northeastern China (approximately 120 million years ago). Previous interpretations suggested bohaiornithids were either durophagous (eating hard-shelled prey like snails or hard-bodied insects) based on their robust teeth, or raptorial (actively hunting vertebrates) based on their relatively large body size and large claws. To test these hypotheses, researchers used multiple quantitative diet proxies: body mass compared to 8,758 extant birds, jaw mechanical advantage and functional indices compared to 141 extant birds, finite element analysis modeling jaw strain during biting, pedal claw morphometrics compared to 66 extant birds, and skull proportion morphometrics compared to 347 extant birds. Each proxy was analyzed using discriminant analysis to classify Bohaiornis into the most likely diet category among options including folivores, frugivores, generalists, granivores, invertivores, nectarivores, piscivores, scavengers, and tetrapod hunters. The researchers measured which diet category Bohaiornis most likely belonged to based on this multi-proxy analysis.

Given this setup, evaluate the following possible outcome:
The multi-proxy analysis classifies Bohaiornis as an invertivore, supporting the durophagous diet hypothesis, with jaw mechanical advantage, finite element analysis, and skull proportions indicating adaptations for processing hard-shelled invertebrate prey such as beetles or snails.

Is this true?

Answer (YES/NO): NO